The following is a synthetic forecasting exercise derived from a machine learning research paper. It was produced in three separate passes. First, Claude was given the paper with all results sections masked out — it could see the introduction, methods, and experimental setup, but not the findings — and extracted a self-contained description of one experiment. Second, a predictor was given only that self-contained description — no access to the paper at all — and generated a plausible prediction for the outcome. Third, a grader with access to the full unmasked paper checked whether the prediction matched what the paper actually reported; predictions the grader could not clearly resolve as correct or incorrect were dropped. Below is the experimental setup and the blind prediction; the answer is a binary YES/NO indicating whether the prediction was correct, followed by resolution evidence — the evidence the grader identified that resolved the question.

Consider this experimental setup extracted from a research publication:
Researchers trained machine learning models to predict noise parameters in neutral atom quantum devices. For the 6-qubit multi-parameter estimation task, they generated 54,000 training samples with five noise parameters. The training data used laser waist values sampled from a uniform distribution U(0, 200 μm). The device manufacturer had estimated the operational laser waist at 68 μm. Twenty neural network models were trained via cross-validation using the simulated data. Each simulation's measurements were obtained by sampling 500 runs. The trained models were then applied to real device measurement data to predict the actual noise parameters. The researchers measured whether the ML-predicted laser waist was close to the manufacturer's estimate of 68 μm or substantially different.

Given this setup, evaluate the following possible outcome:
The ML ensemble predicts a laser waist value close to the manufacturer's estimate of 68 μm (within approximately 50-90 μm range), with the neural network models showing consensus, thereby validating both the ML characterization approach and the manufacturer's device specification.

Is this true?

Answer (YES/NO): NO